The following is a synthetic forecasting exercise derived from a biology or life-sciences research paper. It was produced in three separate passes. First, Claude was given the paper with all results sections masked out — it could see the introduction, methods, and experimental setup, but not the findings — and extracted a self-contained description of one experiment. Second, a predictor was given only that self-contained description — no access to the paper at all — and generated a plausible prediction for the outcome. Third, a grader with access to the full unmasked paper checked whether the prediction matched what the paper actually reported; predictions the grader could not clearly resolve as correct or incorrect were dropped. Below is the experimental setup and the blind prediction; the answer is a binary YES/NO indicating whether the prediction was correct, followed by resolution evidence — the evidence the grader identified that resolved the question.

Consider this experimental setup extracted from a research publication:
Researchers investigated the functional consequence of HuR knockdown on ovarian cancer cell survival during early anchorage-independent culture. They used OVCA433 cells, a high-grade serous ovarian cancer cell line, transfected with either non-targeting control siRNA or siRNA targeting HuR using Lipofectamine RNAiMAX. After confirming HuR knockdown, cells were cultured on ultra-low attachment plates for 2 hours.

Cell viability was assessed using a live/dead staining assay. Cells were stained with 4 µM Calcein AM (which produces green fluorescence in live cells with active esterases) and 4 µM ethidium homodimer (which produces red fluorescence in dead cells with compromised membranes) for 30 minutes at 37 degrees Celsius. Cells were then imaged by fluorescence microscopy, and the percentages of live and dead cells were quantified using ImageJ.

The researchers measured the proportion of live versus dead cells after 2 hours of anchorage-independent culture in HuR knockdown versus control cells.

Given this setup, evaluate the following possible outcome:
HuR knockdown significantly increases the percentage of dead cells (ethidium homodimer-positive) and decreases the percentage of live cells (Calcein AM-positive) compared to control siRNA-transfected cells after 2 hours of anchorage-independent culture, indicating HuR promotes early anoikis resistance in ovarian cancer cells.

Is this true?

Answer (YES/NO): YES